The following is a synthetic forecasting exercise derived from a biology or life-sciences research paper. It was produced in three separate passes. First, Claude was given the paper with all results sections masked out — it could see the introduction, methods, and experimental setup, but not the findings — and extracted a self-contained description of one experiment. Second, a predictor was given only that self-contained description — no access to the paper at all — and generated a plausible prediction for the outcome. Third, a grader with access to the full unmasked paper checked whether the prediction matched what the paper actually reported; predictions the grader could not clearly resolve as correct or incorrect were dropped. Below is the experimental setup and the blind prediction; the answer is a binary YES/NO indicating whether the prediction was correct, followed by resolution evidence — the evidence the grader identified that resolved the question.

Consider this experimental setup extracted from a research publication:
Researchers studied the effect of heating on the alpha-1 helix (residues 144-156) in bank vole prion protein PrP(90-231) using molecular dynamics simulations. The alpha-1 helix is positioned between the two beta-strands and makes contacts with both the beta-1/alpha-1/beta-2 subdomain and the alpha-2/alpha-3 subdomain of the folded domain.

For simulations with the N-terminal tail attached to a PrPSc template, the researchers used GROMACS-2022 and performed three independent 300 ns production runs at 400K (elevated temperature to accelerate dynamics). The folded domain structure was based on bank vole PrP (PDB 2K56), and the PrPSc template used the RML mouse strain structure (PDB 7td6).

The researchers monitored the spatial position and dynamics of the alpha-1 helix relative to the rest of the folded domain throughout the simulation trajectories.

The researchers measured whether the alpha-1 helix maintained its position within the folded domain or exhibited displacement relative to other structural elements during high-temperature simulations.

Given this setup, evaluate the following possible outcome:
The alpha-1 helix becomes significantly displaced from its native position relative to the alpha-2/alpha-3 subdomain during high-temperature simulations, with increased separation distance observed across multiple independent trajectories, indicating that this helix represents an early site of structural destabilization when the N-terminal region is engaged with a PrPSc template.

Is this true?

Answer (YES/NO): NO